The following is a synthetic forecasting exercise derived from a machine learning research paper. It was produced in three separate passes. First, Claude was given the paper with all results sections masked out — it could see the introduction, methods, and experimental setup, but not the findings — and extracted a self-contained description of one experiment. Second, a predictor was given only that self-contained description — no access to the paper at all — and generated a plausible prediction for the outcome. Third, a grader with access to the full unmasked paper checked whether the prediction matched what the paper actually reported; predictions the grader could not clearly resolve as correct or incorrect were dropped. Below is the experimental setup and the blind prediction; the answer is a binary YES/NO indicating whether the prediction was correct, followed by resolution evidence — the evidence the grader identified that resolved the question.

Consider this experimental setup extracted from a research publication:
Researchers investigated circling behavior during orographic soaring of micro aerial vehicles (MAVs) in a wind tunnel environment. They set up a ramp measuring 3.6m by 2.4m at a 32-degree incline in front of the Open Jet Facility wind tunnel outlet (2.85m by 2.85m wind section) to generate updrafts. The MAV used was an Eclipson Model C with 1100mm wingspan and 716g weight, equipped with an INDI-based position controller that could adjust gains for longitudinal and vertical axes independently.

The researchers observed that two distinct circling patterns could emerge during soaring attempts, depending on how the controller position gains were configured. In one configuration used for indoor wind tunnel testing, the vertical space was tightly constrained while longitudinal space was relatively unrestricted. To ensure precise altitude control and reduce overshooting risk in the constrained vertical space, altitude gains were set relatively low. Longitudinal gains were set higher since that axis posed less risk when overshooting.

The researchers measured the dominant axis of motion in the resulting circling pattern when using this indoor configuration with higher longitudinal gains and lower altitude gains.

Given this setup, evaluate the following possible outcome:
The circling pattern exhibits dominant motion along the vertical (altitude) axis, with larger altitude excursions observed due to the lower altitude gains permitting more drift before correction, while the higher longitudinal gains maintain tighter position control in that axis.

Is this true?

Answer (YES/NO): NO